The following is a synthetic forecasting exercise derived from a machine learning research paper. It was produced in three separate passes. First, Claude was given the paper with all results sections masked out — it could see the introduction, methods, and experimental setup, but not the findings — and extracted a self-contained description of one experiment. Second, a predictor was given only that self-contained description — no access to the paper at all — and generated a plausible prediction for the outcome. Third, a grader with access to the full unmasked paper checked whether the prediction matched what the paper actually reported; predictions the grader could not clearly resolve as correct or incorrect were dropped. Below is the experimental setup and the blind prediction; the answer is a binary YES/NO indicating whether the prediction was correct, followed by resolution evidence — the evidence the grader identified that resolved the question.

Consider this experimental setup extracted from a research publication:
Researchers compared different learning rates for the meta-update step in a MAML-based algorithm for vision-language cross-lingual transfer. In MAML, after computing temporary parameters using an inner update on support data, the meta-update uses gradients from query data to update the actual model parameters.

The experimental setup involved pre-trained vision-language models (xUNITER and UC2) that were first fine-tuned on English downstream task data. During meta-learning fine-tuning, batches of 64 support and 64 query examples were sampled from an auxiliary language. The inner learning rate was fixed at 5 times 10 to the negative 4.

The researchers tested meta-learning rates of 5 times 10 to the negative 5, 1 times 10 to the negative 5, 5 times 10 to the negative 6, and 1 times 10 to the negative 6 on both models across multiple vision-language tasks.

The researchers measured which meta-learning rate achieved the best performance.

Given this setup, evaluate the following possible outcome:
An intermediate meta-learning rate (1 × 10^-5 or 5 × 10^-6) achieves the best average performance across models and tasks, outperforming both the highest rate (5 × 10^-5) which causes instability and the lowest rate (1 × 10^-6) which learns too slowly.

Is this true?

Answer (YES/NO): YES